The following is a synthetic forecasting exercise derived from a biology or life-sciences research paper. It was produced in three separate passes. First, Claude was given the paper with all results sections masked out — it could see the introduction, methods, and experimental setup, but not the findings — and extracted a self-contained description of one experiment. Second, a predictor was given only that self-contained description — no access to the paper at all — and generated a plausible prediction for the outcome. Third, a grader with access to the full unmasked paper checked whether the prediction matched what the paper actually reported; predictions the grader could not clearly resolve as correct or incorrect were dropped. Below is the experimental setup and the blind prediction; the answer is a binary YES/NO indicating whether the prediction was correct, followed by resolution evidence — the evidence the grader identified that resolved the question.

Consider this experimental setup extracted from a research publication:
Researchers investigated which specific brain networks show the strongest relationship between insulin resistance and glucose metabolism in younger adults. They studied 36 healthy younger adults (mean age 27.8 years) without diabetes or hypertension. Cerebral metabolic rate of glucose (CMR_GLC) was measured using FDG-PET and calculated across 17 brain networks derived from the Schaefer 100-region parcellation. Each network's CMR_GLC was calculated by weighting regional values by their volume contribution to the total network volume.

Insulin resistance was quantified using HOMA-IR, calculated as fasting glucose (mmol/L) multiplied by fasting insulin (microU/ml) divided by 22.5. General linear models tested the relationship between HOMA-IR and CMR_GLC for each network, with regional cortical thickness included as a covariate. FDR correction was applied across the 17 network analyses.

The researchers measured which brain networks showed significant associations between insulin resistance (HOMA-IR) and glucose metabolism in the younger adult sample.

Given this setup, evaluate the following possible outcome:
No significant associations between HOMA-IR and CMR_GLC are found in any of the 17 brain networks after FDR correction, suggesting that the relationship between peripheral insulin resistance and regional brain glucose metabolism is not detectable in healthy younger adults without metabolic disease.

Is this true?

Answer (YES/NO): NO